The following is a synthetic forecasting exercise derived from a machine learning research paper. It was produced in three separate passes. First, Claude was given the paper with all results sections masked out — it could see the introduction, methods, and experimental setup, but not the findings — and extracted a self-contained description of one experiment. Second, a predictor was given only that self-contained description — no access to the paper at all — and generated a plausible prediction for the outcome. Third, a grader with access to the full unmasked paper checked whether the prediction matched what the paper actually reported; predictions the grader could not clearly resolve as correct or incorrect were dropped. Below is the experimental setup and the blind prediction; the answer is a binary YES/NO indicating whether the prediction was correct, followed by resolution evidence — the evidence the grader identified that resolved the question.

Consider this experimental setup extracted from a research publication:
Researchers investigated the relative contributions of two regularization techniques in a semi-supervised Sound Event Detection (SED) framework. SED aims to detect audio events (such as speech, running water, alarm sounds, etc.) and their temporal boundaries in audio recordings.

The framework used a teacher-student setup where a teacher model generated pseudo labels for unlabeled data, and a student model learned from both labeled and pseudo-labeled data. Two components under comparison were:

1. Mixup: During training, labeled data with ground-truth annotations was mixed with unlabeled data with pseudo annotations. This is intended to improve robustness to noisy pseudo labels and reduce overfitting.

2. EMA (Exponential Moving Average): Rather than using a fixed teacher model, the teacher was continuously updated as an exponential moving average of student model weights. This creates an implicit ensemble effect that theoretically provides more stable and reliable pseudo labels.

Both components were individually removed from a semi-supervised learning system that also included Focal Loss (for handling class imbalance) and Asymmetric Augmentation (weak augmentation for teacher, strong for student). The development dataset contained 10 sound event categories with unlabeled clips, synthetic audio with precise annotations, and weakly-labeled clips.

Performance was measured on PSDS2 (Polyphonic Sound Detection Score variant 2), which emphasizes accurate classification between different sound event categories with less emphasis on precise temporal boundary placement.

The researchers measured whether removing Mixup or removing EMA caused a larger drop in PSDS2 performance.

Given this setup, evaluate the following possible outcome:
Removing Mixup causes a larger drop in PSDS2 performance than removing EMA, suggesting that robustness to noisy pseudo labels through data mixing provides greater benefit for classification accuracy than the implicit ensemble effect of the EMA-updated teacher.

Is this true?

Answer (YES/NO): NO